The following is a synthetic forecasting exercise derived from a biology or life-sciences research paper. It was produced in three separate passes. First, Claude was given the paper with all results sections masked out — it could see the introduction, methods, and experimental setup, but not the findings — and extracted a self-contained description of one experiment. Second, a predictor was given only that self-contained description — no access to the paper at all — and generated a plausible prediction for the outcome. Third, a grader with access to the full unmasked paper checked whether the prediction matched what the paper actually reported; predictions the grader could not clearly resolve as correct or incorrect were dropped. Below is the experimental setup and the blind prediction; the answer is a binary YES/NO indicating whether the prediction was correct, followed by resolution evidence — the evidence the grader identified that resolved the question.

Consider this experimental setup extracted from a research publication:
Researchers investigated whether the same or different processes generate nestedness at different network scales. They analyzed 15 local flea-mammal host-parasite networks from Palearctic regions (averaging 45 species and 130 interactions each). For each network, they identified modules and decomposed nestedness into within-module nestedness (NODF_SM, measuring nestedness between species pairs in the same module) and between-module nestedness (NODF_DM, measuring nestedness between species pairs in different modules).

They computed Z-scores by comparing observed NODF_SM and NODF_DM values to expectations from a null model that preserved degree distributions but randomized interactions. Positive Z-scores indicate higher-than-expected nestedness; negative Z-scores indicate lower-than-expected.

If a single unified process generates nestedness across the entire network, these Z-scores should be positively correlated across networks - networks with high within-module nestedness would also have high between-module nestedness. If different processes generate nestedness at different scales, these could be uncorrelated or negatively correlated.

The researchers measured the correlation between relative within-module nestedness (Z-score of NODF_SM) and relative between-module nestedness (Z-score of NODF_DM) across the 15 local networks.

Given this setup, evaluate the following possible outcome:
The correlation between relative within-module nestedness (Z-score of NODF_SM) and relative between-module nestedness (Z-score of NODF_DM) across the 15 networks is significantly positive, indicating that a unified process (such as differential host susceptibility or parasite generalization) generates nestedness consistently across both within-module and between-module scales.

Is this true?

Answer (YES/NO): NO